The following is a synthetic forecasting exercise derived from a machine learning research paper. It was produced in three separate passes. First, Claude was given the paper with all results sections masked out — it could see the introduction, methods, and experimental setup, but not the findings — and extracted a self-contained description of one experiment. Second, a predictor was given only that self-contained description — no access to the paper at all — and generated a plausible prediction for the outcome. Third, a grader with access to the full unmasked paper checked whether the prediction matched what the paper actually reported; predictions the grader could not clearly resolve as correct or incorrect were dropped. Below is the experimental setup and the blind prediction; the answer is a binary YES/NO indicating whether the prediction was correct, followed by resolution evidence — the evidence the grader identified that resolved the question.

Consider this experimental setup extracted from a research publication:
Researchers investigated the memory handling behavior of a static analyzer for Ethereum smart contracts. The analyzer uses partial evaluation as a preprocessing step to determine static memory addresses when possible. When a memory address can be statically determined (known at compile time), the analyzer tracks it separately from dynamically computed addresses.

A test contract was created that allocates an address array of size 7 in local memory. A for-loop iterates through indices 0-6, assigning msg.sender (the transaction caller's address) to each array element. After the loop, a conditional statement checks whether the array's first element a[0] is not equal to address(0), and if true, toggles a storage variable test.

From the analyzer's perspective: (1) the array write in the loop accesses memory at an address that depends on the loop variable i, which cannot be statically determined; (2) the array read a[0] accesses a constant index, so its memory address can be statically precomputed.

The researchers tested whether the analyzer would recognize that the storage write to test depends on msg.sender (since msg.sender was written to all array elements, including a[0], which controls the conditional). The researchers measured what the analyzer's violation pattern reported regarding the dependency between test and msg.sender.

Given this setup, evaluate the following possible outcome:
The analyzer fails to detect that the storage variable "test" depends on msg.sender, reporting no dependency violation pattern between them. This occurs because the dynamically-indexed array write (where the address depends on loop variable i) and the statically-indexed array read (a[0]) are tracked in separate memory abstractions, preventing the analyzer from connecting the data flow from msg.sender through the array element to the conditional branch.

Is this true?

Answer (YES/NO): YES